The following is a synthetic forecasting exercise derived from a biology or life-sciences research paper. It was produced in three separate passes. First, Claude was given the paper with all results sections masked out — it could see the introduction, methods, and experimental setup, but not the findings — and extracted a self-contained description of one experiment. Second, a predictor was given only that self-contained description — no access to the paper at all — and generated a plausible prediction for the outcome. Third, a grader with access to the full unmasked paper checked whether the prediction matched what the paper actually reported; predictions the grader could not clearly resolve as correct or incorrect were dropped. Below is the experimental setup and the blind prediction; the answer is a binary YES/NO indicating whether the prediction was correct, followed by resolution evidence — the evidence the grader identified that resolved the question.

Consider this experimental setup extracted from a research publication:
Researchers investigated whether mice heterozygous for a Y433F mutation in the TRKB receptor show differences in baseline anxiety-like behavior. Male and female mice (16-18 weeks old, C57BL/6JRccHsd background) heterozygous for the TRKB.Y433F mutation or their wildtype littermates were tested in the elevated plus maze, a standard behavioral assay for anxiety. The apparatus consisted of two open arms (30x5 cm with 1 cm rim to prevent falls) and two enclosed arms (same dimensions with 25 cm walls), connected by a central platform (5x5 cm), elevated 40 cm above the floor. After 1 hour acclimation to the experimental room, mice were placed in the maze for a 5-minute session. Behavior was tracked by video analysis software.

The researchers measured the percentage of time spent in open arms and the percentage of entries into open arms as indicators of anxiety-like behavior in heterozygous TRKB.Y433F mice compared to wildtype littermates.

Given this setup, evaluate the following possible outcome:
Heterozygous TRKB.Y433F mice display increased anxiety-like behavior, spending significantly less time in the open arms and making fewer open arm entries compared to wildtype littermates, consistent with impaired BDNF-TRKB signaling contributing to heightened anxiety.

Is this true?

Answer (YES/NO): NO